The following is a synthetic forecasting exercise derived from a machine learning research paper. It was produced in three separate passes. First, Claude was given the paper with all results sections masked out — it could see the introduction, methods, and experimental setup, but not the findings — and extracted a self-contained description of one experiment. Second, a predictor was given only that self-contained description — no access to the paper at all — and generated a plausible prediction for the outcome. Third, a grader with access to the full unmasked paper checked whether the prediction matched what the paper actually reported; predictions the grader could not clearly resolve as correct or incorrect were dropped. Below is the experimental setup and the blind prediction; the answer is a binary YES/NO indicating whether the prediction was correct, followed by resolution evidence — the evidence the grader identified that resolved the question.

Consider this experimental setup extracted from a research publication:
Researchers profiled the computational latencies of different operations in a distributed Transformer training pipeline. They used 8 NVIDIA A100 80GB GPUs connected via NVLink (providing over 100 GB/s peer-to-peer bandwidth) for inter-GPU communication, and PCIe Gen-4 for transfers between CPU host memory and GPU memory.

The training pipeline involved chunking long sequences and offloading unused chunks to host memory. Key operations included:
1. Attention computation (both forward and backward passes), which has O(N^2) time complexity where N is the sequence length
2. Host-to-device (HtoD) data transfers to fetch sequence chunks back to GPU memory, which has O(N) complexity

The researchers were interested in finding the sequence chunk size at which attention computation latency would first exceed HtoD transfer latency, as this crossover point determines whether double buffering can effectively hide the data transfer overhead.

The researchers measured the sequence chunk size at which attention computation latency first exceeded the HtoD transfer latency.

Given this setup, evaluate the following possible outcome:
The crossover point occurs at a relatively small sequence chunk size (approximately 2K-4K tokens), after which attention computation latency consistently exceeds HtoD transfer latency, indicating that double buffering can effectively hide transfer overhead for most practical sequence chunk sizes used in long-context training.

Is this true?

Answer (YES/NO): NO